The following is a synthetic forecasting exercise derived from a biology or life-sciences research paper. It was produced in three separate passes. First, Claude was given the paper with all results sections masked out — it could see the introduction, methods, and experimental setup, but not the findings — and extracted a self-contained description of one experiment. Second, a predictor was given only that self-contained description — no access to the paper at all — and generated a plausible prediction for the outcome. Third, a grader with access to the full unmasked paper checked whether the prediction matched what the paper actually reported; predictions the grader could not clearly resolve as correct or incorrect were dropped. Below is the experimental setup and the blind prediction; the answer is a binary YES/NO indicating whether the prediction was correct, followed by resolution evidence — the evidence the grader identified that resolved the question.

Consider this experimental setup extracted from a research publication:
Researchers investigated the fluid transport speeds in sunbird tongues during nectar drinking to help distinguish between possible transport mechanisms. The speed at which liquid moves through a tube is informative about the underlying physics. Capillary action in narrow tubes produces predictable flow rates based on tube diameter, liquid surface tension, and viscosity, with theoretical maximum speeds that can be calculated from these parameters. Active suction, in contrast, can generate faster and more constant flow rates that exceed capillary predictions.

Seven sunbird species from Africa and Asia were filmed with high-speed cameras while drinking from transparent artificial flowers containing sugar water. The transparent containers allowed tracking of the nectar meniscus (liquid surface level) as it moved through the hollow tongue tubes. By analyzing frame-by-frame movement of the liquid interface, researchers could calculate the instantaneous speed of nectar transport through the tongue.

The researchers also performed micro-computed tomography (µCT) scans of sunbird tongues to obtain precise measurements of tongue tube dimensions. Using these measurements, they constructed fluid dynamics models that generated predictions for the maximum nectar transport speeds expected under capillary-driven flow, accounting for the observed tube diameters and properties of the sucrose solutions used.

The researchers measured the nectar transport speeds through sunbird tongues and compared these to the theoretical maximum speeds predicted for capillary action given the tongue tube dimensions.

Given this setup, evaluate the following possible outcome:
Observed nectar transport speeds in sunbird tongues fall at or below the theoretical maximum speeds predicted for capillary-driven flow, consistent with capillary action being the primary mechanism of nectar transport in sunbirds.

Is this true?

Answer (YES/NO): NO